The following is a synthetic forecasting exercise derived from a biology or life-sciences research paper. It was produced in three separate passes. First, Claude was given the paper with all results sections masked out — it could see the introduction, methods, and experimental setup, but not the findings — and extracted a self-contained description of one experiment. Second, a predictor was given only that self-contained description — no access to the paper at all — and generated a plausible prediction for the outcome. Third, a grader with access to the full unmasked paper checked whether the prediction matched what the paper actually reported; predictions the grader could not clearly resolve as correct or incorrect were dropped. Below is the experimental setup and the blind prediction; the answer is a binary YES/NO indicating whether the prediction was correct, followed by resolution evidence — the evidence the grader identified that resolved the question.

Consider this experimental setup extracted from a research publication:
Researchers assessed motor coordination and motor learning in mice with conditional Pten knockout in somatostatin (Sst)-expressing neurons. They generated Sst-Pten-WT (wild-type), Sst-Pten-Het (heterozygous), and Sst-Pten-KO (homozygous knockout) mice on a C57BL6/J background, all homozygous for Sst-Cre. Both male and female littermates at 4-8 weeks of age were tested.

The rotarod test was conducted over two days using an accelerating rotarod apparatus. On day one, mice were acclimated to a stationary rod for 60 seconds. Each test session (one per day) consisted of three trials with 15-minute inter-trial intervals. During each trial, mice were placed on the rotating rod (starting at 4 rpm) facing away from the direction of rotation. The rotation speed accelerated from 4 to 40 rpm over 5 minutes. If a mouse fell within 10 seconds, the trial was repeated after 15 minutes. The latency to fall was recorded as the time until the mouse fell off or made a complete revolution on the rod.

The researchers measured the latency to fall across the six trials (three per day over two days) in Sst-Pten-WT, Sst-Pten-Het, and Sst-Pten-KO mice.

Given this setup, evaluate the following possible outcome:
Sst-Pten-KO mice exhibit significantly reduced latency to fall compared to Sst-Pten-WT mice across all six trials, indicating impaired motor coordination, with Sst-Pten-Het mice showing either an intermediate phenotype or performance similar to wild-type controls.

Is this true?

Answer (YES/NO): YES